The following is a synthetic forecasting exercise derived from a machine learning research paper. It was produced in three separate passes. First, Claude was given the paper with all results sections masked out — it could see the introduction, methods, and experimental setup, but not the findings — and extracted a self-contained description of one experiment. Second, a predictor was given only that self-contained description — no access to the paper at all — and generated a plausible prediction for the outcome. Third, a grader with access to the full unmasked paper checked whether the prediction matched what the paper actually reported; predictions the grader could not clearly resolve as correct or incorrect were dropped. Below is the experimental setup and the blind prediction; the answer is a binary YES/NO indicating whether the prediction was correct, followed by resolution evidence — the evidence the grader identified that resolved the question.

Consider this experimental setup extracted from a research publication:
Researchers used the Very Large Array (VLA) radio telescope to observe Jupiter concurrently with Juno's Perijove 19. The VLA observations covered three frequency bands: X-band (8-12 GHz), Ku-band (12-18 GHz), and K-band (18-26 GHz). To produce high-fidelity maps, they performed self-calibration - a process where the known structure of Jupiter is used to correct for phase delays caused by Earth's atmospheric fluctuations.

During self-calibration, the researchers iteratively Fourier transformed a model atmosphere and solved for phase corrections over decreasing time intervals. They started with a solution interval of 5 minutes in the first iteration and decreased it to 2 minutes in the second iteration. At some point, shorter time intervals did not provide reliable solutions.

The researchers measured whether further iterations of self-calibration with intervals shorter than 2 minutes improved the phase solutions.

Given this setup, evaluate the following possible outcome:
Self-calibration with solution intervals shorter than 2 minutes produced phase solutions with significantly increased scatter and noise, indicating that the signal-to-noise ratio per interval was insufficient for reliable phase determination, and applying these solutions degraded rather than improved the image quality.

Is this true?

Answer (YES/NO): NO